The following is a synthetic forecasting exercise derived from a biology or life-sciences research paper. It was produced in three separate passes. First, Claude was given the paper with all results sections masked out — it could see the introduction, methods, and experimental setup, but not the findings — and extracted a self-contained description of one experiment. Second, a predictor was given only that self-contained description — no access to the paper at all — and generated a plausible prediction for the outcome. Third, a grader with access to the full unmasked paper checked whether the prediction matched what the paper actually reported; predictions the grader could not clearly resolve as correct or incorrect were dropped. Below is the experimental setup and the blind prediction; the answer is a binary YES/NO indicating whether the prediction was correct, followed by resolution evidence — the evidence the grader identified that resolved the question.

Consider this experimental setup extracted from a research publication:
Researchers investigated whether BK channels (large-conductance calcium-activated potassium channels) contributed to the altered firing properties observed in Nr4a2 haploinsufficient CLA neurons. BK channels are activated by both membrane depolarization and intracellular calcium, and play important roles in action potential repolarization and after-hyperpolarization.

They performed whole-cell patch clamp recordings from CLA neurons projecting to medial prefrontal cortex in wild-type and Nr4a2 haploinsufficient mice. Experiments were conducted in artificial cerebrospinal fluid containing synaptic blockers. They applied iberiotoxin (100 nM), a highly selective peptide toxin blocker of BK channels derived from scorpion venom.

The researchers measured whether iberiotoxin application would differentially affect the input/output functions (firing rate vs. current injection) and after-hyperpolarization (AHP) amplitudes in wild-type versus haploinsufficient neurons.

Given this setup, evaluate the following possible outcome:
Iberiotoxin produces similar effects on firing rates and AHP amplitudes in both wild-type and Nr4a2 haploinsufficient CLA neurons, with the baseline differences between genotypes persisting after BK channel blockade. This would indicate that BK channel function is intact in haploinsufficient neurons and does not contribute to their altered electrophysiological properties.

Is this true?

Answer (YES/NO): NO